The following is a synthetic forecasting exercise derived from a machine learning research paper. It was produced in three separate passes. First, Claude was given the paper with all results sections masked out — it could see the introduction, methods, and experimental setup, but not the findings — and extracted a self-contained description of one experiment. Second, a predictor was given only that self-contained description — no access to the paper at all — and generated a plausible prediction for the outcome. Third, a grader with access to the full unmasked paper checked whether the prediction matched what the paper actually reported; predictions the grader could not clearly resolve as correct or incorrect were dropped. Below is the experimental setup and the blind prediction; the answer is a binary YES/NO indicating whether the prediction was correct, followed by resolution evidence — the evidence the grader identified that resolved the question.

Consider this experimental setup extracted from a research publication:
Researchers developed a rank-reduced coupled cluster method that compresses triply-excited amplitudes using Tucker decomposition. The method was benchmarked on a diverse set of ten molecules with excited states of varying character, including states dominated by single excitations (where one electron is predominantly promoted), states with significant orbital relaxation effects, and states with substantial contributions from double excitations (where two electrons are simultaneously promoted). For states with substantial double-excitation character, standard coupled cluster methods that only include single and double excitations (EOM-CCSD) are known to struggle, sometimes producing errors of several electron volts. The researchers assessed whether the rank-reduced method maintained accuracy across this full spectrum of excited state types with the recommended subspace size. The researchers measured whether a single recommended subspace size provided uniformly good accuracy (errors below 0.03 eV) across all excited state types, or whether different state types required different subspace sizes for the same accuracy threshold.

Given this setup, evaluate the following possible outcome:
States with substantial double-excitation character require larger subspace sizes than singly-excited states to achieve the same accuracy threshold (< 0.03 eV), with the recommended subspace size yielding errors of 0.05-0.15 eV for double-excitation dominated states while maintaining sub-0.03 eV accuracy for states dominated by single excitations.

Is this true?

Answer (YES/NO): NO